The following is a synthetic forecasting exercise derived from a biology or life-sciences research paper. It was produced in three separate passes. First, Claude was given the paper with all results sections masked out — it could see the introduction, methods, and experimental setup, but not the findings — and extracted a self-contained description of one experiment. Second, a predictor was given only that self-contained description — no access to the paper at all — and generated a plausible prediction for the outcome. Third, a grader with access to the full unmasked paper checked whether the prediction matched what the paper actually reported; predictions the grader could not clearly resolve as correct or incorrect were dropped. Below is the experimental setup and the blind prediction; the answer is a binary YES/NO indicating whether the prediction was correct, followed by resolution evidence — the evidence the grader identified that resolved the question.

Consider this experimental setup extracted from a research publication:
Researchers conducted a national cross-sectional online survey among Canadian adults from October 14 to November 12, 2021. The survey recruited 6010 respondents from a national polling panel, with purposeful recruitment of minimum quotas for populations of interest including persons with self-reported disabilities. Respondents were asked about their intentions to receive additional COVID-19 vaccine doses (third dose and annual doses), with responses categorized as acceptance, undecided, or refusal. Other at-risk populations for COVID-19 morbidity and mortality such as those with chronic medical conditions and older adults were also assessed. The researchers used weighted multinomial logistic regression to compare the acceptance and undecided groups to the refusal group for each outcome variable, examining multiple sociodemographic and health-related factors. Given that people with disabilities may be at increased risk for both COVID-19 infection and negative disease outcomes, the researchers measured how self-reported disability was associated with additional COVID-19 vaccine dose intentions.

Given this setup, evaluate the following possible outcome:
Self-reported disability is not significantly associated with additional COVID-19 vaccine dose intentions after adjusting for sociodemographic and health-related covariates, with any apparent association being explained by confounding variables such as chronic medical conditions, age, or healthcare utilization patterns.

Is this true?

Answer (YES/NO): NO